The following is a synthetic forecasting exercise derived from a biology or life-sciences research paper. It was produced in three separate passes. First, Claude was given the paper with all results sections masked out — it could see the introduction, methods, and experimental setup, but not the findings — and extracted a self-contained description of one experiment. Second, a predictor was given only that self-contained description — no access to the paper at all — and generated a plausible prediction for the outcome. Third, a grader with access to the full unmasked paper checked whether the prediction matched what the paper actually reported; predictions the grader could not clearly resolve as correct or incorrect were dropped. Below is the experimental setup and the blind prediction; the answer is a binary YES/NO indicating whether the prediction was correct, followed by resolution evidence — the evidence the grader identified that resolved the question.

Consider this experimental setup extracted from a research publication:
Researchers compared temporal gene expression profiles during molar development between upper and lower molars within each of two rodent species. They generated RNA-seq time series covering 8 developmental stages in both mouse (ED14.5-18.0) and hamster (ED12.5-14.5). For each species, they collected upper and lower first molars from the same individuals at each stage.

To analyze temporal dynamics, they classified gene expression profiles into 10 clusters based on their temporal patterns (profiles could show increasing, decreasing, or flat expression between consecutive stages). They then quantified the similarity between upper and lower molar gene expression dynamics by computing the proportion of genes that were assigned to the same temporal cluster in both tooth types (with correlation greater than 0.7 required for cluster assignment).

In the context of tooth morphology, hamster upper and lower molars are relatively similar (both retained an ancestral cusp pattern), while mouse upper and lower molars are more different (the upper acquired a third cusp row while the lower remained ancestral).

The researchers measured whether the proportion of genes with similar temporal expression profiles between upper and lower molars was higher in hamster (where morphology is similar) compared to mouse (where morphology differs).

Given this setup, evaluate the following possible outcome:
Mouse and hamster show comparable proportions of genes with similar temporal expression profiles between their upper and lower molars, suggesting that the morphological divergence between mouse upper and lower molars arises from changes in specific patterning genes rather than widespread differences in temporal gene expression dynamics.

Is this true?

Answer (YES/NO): NO